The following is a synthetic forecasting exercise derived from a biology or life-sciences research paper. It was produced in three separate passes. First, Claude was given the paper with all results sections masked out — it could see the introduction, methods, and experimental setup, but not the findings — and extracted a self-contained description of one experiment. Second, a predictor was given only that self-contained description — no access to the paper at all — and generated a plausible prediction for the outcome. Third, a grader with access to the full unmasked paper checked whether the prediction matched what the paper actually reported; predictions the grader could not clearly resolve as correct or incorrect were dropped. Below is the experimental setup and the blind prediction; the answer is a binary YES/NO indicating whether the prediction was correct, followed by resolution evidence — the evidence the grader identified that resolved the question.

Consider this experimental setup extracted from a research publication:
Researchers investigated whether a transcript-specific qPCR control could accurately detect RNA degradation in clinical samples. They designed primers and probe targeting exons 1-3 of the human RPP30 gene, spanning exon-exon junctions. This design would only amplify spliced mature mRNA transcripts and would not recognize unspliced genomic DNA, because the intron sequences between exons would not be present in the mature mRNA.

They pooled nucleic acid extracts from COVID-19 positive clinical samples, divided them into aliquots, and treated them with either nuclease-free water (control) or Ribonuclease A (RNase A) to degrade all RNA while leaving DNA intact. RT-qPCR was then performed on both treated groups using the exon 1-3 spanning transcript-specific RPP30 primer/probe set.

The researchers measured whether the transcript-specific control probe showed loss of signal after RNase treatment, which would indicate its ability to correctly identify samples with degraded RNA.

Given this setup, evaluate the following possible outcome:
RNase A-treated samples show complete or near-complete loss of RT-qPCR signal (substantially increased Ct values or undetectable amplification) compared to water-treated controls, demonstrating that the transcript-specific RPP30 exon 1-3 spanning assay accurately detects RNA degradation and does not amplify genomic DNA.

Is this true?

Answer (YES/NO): YES